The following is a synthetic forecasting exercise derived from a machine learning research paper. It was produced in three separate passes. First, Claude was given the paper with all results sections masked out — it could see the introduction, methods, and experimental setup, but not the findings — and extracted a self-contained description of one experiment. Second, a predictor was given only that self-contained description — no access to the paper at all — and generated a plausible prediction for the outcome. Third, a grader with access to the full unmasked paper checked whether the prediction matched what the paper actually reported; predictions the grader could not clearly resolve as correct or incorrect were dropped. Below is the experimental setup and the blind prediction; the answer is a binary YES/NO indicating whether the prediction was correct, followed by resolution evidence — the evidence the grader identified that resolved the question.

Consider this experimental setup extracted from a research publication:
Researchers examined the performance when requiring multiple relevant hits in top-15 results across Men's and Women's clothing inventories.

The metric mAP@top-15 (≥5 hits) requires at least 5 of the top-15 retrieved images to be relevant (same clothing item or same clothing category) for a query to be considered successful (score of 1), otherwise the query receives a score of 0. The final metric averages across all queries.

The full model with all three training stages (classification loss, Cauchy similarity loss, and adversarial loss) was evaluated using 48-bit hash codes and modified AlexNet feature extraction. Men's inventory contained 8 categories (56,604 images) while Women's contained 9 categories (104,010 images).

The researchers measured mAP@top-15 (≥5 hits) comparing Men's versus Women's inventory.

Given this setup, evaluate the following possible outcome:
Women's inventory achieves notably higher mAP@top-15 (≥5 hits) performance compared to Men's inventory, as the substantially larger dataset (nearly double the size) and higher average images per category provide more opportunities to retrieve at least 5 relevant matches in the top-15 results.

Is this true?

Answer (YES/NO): NO